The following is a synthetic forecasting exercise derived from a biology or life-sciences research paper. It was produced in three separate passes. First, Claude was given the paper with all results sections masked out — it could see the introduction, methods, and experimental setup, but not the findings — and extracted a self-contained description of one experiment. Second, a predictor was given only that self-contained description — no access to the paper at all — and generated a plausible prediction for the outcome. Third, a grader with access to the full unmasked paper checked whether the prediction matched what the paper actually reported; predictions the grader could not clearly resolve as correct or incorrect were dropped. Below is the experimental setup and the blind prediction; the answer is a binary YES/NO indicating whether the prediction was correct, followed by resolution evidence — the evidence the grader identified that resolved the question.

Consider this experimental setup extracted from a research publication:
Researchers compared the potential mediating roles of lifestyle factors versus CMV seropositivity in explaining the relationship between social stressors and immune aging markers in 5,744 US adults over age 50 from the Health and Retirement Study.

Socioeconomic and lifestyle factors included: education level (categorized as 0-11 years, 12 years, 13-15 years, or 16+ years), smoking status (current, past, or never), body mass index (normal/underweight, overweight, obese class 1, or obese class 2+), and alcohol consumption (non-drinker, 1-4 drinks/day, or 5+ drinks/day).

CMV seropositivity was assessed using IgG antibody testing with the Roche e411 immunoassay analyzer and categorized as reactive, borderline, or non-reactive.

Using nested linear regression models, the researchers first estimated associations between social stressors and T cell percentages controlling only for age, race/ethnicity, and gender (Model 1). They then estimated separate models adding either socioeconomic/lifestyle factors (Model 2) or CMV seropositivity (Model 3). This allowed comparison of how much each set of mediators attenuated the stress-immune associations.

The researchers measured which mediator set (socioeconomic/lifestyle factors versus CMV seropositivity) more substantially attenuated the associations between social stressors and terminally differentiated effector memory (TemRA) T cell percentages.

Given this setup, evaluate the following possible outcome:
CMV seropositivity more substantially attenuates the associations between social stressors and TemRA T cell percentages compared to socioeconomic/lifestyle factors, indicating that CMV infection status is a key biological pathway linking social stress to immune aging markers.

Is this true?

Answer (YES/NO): YES